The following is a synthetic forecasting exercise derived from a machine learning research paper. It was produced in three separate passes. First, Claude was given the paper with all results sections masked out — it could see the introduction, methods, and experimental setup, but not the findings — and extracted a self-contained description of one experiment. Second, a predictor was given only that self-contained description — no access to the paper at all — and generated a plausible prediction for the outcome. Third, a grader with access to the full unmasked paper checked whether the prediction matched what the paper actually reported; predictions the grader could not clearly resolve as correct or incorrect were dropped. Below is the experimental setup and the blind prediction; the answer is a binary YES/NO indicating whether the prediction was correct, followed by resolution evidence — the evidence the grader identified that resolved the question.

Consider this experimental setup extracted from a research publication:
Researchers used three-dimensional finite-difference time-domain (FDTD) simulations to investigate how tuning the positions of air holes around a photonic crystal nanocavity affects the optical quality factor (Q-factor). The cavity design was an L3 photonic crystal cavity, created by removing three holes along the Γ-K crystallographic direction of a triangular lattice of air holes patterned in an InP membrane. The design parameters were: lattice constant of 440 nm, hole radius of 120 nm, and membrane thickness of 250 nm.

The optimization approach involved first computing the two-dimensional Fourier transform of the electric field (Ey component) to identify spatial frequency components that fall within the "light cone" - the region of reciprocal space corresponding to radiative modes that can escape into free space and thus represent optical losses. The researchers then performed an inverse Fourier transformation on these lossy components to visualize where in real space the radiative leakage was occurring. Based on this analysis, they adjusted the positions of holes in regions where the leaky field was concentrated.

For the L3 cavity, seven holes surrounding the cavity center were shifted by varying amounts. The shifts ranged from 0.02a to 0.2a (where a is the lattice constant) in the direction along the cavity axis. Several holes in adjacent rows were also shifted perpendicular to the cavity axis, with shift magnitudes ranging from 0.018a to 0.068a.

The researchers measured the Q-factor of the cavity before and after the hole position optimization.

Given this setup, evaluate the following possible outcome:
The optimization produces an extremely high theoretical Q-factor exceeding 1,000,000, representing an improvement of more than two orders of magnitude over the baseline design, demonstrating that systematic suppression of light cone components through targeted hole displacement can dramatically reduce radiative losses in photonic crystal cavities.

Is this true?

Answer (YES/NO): YES